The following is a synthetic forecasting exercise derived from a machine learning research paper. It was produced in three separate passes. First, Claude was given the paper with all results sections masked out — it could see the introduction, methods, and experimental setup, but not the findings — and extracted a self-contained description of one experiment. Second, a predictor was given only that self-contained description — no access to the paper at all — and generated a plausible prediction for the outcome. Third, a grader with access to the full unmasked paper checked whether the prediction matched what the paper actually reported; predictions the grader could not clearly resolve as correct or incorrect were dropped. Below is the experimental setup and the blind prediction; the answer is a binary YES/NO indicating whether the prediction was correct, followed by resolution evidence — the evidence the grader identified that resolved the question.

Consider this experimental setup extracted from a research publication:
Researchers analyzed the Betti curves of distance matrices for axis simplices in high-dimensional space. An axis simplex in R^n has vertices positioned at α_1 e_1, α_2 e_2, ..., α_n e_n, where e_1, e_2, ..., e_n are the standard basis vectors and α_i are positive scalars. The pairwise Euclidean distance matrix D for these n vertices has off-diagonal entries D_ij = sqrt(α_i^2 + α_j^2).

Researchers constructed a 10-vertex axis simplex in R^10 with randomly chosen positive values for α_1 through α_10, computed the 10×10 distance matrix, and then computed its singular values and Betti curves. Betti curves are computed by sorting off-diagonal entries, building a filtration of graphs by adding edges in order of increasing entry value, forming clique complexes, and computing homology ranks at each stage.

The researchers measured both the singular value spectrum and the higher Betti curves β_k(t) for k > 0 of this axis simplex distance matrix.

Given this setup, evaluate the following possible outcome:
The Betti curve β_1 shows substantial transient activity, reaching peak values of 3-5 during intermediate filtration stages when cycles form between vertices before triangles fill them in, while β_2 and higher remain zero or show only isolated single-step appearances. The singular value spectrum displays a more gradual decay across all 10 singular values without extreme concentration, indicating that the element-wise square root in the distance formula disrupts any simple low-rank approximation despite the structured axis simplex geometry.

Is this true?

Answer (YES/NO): NO